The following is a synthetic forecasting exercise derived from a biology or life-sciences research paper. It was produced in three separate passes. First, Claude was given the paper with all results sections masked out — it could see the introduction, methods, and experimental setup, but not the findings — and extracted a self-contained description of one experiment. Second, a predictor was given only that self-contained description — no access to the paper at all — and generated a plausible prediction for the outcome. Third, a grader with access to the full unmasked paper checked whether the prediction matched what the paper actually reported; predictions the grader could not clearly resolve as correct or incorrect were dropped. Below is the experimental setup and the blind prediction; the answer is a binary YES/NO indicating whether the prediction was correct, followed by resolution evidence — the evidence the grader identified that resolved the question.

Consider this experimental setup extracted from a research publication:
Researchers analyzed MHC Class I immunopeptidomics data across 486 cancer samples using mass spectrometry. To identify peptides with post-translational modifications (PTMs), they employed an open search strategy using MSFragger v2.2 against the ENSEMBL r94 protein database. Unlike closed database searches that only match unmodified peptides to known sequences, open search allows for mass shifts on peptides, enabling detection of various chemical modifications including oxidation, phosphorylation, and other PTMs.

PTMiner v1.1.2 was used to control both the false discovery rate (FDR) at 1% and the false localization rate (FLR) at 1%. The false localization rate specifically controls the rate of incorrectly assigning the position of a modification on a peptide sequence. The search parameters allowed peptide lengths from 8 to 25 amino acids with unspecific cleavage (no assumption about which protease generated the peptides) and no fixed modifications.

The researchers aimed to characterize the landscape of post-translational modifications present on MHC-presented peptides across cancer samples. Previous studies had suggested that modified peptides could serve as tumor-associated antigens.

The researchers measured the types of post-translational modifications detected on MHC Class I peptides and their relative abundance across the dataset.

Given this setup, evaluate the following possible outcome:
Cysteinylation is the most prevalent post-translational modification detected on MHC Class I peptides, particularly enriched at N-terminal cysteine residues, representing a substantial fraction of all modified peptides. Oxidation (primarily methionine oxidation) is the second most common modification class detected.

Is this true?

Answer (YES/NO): NO